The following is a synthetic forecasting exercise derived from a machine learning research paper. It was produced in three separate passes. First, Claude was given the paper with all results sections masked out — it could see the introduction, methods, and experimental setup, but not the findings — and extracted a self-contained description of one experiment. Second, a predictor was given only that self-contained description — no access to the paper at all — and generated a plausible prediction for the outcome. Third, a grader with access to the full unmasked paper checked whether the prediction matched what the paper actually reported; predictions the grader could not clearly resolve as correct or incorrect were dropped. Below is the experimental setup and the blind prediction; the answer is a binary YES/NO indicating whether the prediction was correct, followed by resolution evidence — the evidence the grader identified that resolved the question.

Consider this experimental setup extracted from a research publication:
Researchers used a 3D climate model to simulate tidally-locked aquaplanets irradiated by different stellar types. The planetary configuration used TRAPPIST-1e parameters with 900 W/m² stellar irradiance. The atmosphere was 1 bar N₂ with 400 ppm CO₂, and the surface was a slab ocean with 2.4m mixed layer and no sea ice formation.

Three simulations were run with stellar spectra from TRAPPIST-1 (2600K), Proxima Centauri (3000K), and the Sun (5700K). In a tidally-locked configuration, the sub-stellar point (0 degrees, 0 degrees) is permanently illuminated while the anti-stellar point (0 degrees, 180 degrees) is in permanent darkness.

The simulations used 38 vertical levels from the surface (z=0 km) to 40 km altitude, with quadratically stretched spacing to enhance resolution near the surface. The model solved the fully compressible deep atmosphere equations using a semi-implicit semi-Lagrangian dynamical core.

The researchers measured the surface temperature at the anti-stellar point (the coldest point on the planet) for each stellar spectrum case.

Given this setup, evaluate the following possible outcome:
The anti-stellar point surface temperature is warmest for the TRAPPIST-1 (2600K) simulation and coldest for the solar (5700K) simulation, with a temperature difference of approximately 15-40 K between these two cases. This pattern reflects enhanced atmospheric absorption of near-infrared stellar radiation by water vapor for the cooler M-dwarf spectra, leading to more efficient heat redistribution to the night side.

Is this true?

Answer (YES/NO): YES